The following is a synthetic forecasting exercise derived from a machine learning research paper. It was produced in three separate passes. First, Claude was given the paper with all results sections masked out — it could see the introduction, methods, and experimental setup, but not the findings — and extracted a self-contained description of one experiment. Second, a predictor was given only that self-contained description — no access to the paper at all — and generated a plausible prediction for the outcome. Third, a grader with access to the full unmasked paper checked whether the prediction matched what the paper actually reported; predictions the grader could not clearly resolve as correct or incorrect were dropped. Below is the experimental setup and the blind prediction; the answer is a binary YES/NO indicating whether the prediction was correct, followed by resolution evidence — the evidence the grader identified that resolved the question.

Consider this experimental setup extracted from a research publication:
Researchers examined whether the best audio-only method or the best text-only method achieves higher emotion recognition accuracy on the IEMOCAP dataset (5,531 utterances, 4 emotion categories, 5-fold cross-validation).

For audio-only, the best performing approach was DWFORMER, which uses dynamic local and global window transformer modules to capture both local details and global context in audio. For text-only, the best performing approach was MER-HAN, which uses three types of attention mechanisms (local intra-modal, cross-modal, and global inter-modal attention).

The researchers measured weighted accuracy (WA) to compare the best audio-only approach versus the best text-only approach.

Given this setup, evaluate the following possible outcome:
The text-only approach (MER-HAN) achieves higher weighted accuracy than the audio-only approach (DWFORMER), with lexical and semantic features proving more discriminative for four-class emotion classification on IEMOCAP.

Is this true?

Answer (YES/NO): NO